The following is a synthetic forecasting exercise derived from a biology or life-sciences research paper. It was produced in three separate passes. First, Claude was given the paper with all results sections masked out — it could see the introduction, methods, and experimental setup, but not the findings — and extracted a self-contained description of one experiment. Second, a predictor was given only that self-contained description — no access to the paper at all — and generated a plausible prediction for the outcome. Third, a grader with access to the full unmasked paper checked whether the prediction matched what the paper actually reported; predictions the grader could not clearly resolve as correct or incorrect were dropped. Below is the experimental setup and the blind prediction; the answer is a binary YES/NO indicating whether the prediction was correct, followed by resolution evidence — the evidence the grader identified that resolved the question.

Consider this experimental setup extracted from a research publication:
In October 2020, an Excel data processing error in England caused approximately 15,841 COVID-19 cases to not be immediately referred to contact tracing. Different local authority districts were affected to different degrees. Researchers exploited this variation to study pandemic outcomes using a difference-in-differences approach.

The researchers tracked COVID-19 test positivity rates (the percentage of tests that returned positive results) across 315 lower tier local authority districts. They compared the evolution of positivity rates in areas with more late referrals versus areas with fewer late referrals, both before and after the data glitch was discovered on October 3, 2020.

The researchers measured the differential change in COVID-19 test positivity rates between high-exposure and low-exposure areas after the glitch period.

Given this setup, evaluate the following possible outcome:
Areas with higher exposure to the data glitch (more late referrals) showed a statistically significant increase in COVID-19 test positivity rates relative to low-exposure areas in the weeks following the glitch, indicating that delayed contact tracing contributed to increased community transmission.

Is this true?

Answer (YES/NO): YES